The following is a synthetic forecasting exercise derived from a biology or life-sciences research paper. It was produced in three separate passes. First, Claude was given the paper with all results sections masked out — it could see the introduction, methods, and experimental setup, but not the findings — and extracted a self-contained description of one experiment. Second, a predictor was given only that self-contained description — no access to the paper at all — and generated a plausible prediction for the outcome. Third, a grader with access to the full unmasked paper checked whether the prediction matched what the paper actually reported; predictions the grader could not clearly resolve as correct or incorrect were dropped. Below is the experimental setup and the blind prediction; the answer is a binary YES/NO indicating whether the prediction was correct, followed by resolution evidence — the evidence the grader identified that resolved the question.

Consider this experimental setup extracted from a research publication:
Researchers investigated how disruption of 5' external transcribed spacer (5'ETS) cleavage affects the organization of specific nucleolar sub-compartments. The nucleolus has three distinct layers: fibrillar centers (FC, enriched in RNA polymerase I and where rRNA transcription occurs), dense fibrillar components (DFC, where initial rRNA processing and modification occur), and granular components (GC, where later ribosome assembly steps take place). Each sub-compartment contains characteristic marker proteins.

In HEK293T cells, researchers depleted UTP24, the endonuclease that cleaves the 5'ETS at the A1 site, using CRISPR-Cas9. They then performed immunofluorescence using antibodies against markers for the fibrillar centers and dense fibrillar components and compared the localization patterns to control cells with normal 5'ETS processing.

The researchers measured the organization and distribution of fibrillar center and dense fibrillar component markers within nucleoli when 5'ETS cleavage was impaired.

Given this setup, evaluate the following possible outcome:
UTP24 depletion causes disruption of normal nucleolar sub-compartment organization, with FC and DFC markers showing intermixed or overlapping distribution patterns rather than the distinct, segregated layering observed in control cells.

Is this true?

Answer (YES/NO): YES